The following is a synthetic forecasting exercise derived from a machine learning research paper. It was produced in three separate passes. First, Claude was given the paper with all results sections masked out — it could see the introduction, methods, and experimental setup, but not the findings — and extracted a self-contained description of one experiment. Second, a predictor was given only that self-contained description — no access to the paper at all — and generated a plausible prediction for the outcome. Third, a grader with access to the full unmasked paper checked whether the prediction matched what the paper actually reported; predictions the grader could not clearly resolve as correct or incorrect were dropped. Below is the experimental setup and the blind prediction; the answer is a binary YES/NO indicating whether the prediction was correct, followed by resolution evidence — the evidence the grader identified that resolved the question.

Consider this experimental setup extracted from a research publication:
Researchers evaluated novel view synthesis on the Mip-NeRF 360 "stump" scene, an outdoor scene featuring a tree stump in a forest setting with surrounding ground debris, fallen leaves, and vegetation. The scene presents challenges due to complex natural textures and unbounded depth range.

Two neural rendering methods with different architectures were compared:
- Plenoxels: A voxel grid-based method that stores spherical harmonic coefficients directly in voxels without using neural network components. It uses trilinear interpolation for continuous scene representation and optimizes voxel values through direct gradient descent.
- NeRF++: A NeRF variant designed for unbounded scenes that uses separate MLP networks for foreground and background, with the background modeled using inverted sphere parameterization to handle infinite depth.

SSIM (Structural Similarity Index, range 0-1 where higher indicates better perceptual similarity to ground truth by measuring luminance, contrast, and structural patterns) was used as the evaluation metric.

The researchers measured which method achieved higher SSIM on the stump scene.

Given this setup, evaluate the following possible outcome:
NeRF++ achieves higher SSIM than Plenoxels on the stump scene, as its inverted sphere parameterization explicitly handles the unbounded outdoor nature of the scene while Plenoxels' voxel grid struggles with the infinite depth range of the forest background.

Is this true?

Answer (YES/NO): NO